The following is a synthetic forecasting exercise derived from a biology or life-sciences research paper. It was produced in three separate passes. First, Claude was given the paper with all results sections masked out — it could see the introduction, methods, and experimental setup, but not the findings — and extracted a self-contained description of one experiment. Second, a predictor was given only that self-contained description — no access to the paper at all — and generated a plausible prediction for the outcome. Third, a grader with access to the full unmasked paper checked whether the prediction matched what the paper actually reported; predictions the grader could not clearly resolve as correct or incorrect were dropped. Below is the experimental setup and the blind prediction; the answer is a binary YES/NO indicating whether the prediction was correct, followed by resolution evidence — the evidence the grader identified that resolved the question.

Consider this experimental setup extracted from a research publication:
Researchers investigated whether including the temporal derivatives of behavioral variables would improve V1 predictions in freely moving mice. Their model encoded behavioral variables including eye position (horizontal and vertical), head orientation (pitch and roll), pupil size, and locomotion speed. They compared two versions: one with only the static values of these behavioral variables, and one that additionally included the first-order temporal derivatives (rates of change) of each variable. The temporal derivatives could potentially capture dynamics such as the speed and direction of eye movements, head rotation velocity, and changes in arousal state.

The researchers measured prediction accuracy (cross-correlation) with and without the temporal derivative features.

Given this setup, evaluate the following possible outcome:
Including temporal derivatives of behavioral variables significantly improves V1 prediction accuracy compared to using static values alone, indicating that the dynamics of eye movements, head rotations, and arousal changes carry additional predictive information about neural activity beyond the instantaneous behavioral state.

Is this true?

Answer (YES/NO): YES